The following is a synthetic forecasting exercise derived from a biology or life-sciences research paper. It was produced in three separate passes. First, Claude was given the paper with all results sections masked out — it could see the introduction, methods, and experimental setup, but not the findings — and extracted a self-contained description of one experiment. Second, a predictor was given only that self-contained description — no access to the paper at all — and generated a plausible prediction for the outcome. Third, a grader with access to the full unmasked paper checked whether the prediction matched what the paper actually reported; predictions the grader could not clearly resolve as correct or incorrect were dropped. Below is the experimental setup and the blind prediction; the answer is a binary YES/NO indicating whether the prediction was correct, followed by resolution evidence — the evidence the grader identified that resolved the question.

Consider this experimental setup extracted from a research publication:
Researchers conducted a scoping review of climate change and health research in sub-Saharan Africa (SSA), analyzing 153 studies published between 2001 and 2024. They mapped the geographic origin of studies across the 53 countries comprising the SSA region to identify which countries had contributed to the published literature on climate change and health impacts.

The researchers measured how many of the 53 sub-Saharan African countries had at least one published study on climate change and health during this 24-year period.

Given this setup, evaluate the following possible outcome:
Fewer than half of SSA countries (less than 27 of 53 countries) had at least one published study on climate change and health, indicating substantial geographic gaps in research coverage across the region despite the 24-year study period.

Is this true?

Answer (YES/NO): YES